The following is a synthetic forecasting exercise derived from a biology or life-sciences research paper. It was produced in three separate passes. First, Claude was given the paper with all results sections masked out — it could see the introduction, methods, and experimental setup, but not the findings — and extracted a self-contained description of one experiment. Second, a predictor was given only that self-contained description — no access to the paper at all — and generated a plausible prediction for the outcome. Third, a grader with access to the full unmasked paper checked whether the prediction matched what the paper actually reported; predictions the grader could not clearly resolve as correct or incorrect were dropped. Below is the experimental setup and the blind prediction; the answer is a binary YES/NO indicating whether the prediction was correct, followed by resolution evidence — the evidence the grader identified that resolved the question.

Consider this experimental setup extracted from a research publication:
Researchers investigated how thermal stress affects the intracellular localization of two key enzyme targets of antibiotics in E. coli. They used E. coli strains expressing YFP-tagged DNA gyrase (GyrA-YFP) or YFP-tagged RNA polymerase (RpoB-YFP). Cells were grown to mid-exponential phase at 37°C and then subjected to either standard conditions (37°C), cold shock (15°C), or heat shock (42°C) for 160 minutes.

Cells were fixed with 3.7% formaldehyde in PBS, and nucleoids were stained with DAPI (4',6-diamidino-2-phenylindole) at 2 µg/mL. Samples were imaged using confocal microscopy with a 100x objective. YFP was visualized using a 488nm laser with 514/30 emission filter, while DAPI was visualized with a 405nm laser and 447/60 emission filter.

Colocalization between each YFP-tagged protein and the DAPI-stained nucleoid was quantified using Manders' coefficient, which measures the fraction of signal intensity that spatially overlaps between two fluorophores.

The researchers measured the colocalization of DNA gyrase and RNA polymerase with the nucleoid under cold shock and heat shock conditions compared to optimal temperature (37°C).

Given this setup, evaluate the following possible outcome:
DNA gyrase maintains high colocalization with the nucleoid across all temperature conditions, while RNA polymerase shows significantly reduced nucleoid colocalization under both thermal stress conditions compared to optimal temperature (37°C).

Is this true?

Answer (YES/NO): NO